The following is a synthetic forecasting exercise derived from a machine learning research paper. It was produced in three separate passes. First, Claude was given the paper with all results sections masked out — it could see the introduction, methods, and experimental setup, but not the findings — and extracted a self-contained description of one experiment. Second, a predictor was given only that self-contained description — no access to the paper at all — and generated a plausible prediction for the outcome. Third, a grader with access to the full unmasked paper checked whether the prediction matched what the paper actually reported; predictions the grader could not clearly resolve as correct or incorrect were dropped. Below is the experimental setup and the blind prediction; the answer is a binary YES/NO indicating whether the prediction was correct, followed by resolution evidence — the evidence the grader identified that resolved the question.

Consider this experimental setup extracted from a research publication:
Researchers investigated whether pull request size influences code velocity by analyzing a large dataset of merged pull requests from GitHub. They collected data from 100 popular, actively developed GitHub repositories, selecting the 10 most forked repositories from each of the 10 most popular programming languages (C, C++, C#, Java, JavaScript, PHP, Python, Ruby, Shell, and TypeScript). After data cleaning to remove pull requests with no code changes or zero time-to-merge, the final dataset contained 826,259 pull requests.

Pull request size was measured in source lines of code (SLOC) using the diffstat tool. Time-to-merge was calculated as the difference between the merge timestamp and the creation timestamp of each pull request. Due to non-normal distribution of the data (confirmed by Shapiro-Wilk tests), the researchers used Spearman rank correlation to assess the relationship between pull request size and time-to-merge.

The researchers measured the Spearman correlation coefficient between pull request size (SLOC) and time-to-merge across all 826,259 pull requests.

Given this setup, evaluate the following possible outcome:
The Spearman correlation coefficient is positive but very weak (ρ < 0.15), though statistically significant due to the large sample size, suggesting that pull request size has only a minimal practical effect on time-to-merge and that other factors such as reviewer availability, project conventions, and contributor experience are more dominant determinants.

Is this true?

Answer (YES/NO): NO